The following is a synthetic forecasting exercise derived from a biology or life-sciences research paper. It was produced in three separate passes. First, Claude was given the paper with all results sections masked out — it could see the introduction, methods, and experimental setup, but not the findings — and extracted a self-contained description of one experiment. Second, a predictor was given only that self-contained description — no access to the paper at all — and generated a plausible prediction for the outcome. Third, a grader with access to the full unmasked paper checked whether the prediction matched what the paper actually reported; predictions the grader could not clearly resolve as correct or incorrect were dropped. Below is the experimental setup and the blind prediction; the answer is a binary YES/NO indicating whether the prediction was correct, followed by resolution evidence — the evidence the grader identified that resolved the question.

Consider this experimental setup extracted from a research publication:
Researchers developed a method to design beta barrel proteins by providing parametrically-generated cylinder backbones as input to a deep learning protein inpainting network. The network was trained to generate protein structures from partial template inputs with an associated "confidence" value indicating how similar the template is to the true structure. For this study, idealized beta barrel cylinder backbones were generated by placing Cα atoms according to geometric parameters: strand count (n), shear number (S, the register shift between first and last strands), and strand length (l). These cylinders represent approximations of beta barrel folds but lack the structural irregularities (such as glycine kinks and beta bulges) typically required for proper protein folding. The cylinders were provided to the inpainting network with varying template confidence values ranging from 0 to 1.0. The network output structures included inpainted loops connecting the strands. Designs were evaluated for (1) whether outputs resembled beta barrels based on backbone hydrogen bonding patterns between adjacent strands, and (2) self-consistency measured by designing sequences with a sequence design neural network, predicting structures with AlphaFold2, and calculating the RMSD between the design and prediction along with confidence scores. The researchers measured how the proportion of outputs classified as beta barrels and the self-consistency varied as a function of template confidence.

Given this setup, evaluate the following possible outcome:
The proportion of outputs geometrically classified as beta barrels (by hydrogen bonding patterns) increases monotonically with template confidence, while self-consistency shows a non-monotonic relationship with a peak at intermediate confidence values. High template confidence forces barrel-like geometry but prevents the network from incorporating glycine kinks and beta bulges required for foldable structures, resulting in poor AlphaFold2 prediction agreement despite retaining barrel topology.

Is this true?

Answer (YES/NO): NO